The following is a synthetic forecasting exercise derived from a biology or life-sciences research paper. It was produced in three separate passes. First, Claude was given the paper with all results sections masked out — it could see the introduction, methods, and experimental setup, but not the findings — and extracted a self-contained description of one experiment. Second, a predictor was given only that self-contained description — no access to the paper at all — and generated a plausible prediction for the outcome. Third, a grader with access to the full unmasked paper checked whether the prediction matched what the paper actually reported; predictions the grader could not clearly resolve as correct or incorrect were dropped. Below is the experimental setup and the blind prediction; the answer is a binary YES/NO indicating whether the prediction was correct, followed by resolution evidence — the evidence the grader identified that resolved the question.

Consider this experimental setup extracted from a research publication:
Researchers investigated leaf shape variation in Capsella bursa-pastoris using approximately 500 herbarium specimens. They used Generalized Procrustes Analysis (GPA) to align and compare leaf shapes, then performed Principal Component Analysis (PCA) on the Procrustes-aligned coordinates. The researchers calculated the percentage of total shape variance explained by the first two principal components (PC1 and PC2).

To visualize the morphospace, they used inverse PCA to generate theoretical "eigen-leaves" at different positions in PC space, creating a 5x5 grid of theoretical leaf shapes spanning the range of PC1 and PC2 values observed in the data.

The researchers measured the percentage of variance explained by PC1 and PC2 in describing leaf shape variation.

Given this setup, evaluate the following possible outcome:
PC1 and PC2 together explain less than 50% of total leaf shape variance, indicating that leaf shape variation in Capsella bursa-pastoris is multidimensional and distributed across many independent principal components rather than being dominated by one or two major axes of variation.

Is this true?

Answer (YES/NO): YES